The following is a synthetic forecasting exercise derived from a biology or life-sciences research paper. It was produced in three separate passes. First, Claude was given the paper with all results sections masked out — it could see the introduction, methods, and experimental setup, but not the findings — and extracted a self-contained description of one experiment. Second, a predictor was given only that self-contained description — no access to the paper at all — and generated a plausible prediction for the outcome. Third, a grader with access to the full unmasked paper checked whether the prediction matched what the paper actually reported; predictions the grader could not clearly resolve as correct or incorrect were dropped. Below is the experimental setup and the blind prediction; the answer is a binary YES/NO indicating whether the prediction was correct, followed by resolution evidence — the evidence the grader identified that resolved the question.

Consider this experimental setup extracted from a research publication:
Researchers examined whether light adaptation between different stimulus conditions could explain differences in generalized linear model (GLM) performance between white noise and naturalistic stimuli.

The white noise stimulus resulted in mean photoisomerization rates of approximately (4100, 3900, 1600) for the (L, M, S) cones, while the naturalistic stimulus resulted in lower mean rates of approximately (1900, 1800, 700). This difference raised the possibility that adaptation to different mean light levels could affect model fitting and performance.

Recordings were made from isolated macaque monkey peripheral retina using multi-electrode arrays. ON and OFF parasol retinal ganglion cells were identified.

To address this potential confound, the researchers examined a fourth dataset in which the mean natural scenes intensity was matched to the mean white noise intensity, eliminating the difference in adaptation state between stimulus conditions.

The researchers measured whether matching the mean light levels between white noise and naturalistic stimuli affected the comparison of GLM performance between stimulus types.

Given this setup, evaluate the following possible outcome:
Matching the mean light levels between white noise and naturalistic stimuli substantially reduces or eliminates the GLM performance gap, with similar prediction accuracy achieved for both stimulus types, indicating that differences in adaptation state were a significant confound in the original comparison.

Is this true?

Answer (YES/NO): NO